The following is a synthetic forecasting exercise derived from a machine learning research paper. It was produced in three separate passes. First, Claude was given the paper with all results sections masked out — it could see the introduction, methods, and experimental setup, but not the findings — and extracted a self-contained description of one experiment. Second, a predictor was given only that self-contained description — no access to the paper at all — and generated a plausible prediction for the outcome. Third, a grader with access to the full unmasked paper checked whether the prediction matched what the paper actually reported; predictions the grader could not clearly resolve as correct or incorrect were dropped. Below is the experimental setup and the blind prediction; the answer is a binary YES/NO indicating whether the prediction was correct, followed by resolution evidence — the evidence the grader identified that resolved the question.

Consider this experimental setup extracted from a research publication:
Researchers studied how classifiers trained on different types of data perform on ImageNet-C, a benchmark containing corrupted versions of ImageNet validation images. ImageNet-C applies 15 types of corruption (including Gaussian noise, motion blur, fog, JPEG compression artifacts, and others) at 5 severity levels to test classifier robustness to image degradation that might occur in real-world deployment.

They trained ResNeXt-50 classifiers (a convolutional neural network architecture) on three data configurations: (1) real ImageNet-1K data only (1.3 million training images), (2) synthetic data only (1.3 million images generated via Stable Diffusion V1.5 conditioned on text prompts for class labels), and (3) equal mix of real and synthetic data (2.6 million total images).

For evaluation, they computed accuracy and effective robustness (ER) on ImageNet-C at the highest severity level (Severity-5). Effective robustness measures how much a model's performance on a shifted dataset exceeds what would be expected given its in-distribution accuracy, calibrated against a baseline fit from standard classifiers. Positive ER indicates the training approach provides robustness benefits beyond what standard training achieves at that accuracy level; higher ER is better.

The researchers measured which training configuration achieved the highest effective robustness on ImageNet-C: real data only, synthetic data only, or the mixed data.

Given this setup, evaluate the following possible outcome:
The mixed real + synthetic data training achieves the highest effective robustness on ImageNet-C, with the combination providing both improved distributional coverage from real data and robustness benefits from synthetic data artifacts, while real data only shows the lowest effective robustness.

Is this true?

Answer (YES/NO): NO